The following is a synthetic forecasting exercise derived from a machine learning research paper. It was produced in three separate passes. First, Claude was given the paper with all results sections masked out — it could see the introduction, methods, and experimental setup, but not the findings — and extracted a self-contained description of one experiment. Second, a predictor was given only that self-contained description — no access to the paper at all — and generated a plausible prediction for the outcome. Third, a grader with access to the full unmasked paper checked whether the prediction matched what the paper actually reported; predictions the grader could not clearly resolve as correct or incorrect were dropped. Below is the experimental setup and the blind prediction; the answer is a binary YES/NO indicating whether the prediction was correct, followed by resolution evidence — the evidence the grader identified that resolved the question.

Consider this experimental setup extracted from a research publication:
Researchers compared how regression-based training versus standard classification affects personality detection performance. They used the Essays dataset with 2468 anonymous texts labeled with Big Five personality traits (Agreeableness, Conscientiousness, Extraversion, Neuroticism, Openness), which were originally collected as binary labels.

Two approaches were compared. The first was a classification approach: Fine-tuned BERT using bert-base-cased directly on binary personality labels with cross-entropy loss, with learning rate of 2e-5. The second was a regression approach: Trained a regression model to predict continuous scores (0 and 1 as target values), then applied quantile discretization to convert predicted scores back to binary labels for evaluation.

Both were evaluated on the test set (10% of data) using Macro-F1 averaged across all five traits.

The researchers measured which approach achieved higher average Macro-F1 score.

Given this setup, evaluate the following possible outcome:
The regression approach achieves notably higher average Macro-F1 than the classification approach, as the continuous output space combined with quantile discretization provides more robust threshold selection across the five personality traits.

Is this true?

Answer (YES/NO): NO